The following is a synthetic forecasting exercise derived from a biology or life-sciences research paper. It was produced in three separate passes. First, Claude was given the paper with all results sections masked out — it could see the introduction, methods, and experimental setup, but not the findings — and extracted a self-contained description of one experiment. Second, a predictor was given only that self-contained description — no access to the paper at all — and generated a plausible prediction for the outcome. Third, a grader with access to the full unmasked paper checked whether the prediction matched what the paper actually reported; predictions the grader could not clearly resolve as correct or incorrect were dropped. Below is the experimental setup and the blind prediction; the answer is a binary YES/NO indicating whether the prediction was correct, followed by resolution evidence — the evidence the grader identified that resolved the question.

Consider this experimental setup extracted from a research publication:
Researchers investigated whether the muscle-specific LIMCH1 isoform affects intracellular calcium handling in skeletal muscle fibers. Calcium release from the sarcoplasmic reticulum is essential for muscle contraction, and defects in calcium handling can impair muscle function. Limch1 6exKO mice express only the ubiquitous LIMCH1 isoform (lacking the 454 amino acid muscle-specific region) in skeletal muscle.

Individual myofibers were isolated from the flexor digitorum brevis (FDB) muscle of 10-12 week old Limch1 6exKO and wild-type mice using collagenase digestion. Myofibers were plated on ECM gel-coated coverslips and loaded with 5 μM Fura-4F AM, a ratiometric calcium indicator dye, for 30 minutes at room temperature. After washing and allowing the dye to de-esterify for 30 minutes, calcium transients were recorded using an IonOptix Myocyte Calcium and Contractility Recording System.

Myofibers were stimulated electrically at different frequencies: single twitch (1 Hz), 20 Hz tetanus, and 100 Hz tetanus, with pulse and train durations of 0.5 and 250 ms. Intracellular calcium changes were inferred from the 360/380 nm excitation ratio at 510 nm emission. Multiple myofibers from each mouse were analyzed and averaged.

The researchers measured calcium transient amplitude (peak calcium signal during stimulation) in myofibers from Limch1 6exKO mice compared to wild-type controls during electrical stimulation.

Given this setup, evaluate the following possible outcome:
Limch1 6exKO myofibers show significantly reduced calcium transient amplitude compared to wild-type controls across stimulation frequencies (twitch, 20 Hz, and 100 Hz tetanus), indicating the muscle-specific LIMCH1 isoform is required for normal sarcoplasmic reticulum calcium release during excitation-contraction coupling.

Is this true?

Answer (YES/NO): YES